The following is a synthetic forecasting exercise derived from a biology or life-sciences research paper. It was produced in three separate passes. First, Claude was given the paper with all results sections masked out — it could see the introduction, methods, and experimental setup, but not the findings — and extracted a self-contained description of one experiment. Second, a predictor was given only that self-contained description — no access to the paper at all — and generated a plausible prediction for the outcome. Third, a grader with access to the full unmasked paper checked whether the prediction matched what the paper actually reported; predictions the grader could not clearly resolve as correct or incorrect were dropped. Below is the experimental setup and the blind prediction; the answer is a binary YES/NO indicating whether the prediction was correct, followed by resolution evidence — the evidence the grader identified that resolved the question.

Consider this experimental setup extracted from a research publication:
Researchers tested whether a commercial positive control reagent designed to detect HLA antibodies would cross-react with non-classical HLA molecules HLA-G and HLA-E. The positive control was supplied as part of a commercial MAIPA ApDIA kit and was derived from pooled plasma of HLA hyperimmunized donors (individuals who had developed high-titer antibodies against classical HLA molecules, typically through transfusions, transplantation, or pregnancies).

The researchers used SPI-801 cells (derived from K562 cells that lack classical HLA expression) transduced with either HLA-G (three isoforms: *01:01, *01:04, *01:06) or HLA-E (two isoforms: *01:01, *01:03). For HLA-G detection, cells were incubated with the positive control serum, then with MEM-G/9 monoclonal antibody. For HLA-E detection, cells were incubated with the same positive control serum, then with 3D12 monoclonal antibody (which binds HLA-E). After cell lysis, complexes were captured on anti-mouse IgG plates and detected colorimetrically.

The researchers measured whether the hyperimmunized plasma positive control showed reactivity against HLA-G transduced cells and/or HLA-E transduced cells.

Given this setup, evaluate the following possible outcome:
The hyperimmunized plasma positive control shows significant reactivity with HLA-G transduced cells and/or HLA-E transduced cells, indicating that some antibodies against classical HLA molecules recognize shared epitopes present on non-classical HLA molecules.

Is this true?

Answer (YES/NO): YES